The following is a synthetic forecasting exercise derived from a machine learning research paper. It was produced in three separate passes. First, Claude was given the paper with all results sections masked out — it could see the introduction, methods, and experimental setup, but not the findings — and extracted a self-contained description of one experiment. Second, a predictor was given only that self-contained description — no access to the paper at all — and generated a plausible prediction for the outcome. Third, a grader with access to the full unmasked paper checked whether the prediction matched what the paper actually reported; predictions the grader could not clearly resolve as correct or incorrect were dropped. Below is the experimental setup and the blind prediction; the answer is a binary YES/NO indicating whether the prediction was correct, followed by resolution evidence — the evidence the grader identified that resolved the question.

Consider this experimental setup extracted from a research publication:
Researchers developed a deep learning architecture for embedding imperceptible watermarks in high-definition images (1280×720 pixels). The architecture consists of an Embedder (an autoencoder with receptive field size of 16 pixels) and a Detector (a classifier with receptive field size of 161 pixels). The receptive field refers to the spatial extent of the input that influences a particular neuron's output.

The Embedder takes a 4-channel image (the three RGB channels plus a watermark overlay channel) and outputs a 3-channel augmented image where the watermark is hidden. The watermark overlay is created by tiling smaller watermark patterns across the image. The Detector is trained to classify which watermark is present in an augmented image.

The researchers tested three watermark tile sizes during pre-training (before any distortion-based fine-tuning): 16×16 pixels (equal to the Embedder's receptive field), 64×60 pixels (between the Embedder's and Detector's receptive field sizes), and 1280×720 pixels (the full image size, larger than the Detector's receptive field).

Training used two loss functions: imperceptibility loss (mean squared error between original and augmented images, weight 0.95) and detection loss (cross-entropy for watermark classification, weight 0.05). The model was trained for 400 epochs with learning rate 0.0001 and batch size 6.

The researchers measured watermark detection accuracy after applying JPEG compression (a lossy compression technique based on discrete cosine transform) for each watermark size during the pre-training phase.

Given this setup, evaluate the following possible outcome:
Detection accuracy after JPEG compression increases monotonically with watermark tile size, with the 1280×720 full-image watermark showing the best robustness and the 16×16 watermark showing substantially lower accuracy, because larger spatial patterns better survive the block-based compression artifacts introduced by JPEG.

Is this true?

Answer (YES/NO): NO